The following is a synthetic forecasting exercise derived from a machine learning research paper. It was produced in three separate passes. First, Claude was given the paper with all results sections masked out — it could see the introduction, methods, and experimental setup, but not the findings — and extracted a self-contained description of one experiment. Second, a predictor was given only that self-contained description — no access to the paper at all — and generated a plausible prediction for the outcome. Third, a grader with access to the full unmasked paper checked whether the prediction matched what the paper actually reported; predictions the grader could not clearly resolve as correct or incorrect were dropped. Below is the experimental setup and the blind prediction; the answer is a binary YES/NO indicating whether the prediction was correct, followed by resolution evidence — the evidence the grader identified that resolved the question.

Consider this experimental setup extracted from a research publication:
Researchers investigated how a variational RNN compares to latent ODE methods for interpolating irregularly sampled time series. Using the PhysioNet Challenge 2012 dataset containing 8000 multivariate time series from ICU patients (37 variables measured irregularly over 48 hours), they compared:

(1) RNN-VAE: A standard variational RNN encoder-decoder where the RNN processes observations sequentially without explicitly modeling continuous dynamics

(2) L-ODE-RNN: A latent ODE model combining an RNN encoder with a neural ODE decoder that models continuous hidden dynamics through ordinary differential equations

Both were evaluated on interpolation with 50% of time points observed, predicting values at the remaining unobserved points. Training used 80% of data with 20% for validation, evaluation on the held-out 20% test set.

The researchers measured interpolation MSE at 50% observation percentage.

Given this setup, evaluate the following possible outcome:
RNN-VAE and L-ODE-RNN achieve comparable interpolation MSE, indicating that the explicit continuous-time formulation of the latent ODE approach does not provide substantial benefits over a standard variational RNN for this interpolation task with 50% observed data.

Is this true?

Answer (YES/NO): NO